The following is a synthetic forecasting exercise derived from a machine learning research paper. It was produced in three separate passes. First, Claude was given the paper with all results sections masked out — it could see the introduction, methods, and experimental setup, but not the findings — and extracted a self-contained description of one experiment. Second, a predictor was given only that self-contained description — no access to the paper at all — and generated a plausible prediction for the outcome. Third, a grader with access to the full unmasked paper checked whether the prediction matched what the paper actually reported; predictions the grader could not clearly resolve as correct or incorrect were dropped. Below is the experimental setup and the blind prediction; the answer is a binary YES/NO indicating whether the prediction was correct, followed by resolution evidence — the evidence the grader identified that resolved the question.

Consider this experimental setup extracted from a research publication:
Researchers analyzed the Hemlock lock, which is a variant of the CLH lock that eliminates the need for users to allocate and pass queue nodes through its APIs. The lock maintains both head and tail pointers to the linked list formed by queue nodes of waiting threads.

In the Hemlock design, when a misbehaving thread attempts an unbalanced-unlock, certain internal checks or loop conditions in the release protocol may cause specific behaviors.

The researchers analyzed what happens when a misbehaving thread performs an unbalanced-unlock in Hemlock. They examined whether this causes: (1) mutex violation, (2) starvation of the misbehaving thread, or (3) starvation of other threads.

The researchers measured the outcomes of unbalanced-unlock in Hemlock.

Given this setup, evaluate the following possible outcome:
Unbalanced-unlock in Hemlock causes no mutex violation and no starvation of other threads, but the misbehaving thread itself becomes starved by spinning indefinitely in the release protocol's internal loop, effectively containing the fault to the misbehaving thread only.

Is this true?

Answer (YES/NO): YES